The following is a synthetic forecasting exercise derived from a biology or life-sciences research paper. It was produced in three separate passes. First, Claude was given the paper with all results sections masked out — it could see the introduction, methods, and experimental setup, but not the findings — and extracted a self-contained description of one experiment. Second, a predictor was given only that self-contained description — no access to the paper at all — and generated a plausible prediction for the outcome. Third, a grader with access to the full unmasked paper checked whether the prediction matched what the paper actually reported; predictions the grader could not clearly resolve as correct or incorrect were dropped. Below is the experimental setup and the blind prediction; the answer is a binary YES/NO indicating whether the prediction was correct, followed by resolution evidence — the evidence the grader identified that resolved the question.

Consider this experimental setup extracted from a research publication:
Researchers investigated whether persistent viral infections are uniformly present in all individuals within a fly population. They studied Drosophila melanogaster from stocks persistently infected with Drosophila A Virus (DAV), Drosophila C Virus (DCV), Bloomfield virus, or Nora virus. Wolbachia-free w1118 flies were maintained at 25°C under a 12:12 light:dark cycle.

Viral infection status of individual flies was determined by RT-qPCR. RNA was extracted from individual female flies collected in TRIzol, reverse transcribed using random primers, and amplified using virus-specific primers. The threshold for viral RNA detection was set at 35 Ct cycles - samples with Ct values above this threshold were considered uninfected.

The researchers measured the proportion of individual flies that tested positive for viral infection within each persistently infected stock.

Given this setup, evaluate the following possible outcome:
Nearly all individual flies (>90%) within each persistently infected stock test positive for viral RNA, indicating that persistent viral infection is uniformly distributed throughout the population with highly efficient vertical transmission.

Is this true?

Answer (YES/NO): NO